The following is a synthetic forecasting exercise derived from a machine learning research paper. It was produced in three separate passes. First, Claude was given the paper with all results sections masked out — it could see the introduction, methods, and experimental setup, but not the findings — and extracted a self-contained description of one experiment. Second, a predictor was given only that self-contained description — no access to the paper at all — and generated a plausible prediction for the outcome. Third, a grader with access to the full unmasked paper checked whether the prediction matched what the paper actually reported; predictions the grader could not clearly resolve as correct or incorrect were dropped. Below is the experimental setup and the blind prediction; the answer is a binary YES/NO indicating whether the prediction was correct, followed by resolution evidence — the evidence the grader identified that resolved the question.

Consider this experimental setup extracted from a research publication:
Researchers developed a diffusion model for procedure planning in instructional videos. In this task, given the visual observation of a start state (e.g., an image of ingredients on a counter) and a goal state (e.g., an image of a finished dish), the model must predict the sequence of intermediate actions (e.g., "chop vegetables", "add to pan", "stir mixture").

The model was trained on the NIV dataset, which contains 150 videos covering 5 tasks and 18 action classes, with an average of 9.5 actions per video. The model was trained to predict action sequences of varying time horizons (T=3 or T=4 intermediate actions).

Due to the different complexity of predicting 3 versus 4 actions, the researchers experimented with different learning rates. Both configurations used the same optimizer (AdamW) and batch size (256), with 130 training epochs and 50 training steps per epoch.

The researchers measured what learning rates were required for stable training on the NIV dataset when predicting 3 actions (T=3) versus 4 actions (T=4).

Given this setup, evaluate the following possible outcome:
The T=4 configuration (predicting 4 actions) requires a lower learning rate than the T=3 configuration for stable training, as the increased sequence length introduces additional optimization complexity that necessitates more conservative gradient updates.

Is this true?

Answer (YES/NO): YES